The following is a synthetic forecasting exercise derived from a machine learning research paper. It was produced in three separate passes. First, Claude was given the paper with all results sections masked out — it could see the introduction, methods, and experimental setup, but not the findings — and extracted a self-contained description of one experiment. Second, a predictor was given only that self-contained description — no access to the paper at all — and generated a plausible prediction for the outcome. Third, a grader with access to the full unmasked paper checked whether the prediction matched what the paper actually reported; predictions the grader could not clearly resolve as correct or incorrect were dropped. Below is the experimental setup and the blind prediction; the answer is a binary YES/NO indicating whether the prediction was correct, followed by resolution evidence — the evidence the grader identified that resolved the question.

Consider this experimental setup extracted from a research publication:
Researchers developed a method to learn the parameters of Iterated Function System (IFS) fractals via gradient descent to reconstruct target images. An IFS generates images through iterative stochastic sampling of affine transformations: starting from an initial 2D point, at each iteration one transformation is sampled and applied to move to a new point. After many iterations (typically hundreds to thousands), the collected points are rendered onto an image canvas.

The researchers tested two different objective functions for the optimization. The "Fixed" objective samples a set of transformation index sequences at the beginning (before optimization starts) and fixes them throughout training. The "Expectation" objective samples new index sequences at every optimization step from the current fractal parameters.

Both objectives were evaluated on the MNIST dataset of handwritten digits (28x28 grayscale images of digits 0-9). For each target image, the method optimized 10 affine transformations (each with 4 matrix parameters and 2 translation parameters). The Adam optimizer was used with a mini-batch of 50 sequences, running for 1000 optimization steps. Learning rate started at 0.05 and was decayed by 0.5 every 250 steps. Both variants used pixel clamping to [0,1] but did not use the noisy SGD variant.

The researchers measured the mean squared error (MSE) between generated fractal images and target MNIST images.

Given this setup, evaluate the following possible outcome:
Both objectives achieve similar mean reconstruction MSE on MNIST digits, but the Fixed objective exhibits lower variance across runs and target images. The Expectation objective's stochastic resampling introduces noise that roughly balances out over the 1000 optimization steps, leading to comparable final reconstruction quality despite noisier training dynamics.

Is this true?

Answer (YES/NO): NO